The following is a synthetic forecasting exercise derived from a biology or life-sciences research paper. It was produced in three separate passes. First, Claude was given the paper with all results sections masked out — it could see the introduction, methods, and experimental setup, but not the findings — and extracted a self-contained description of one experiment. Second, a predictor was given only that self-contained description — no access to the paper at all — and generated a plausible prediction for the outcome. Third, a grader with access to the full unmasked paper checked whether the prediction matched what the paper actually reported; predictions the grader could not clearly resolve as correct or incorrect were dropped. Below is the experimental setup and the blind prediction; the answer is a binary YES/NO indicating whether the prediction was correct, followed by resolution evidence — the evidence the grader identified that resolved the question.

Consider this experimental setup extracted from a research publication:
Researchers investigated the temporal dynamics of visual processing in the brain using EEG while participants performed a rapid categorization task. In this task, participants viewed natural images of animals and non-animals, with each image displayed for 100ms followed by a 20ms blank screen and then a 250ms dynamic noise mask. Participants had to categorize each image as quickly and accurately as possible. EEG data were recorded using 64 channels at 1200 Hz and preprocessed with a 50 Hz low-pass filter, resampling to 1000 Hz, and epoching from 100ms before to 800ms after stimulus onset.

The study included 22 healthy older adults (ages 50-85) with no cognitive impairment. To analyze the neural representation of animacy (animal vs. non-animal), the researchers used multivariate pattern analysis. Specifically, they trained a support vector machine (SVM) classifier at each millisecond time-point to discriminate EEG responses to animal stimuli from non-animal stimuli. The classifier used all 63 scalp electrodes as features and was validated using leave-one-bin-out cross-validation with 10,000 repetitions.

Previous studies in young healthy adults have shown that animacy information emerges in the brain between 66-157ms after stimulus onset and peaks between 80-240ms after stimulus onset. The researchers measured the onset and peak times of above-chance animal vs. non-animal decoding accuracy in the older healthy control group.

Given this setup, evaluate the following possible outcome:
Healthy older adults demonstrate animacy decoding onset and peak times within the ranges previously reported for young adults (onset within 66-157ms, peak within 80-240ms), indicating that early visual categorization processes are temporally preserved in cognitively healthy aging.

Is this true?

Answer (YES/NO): NO